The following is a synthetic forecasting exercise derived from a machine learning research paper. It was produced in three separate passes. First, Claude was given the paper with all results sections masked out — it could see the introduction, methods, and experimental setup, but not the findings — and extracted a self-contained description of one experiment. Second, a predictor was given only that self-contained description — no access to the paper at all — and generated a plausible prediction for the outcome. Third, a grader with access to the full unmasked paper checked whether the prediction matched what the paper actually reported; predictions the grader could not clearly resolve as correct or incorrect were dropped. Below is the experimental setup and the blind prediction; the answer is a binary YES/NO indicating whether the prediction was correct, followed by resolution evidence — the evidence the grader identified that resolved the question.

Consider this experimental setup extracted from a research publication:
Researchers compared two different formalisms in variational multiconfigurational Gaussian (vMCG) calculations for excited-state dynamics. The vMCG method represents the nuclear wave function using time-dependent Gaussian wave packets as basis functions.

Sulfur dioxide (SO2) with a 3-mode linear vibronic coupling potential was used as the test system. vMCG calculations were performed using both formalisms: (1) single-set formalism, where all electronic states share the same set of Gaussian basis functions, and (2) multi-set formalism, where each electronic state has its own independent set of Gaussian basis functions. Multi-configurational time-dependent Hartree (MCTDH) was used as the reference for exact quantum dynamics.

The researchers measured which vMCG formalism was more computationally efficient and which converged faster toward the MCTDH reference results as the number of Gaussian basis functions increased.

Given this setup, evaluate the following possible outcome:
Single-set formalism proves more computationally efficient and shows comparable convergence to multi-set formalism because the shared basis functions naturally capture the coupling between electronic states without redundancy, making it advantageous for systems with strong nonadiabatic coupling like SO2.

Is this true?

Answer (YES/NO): NO